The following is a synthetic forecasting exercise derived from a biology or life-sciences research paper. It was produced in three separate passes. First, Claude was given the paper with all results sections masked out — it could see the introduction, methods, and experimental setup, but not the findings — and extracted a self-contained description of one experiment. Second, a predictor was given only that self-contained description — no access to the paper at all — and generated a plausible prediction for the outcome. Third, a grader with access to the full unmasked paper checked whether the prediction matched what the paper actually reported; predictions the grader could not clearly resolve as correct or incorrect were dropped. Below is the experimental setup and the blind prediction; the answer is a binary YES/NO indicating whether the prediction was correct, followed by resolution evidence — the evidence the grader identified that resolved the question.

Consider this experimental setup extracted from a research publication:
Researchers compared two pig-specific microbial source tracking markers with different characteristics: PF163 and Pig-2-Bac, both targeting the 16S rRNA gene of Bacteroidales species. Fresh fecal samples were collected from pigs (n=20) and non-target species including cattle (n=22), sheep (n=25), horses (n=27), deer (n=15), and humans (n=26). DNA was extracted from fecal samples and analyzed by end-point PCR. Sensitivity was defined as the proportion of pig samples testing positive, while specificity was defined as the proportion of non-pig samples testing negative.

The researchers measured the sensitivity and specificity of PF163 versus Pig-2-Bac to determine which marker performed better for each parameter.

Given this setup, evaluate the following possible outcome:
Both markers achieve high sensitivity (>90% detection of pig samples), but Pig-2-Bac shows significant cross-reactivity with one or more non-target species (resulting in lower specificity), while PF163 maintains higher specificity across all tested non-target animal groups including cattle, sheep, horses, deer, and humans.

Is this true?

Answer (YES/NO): NO